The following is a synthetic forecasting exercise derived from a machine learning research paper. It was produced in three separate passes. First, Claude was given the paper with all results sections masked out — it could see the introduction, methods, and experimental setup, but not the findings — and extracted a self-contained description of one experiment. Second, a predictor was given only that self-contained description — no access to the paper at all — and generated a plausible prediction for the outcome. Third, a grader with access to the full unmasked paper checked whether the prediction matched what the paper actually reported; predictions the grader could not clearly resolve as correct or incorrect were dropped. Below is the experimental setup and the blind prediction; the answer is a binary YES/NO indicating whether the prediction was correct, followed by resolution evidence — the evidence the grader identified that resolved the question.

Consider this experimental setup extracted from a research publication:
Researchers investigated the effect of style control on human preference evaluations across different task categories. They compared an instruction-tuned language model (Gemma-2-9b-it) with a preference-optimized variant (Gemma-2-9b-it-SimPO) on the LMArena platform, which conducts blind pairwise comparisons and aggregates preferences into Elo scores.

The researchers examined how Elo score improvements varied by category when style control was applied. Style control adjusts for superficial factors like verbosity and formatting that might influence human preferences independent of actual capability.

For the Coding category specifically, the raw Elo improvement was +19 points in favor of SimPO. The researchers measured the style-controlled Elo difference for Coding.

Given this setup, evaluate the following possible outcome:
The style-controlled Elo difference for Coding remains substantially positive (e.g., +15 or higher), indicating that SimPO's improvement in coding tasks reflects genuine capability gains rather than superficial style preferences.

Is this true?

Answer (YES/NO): NO